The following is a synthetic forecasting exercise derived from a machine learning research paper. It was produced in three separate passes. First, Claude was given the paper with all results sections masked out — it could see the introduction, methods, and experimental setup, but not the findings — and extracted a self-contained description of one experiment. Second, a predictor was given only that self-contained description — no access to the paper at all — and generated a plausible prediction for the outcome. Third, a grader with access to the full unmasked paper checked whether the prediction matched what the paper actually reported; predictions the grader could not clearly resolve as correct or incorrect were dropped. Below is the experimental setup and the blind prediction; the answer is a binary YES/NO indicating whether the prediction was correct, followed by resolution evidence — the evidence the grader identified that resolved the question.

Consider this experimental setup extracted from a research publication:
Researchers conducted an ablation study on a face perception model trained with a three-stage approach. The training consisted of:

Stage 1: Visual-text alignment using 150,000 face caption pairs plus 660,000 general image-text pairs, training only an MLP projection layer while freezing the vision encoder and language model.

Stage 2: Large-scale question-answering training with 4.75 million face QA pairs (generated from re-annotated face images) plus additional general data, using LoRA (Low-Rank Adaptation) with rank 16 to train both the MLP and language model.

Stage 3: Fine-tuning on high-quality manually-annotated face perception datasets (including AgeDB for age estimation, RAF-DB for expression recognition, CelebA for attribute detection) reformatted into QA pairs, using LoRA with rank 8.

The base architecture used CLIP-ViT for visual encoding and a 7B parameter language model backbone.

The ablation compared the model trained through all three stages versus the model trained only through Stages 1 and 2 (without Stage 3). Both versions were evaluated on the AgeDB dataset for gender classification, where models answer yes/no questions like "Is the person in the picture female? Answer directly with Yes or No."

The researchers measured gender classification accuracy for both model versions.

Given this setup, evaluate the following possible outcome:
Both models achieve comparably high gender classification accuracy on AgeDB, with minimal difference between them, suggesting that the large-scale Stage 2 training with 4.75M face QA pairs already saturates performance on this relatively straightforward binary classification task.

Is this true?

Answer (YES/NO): YES